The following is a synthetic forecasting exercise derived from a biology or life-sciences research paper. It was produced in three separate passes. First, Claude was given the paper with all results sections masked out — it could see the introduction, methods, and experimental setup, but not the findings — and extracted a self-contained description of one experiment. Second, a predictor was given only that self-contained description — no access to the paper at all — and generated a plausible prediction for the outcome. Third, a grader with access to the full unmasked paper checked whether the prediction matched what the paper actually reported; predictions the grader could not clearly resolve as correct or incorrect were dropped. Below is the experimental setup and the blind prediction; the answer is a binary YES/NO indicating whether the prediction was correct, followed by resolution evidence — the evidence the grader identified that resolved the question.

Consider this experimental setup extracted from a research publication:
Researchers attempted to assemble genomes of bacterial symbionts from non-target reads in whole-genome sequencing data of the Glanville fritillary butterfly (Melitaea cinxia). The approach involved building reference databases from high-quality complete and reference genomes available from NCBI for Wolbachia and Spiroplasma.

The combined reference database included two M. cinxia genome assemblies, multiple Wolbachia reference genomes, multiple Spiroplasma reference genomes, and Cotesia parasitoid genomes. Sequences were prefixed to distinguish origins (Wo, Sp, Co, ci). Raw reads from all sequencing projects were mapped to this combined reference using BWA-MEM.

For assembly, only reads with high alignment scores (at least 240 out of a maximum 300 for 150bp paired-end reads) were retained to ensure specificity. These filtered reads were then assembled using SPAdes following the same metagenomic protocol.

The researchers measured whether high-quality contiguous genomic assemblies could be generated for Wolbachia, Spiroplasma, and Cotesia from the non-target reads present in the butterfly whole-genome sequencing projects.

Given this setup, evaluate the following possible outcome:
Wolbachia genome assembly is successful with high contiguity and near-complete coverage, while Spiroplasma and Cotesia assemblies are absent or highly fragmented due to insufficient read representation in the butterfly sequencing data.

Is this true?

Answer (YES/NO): NO